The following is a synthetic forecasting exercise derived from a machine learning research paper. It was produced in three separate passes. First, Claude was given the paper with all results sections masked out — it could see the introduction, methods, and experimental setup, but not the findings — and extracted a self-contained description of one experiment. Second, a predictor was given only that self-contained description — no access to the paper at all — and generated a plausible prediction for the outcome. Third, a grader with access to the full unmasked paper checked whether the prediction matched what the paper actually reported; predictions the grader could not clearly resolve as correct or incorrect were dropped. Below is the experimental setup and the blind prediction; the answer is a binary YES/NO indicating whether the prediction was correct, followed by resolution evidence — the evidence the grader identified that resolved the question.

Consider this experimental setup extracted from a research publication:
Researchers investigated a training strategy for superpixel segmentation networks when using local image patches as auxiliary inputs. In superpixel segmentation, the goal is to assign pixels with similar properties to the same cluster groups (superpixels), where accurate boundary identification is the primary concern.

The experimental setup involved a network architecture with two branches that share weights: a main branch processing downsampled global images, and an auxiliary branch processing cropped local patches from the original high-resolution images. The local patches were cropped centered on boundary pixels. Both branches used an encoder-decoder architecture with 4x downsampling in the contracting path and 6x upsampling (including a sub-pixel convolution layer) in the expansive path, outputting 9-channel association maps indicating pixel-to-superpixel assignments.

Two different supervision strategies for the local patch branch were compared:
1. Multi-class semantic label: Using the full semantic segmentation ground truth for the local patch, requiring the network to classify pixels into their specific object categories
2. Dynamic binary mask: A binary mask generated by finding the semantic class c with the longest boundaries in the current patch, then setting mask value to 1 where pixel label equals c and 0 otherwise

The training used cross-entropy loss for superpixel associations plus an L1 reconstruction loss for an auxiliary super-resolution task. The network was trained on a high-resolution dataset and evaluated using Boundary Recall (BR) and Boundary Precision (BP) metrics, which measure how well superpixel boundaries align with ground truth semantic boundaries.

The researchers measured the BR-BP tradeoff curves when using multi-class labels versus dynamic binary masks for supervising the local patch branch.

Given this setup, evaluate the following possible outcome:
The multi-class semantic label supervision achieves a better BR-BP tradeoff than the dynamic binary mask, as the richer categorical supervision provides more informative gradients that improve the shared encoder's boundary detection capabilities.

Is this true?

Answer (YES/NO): NO